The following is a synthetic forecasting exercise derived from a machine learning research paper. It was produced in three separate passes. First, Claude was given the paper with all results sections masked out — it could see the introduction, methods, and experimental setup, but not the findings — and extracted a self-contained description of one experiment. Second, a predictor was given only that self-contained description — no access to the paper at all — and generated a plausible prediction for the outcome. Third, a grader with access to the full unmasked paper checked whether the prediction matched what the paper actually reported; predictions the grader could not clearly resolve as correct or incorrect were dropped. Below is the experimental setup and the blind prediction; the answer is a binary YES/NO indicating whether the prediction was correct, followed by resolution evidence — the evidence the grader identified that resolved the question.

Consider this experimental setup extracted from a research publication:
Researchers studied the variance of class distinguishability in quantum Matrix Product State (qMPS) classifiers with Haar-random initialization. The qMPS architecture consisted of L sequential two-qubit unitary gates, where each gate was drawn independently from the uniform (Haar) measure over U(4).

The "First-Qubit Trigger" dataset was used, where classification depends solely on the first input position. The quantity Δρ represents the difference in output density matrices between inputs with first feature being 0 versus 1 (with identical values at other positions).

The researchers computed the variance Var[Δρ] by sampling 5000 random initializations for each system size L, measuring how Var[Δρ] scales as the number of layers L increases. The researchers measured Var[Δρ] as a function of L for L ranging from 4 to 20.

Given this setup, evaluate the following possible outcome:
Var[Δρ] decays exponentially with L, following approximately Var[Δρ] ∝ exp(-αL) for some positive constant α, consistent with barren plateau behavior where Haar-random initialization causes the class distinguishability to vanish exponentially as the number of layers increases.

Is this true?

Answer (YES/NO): YES